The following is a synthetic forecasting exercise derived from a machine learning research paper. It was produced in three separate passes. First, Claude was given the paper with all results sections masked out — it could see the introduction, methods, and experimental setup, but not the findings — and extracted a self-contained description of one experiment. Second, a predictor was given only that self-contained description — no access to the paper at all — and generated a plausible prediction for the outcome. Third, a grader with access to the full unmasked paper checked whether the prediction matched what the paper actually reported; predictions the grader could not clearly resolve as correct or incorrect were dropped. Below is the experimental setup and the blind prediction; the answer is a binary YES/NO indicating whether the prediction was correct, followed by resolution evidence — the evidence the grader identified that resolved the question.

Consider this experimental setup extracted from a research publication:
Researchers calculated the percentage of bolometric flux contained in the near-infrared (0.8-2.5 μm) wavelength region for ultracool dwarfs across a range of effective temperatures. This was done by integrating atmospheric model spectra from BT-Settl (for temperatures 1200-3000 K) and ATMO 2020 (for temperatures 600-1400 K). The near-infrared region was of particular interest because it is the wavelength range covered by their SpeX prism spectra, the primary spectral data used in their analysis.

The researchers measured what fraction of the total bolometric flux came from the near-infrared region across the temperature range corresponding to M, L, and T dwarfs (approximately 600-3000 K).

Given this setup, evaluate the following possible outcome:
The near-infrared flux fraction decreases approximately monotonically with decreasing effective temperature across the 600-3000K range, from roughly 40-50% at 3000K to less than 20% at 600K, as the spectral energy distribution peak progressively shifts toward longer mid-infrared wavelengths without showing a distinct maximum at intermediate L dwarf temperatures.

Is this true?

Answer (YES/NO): NO